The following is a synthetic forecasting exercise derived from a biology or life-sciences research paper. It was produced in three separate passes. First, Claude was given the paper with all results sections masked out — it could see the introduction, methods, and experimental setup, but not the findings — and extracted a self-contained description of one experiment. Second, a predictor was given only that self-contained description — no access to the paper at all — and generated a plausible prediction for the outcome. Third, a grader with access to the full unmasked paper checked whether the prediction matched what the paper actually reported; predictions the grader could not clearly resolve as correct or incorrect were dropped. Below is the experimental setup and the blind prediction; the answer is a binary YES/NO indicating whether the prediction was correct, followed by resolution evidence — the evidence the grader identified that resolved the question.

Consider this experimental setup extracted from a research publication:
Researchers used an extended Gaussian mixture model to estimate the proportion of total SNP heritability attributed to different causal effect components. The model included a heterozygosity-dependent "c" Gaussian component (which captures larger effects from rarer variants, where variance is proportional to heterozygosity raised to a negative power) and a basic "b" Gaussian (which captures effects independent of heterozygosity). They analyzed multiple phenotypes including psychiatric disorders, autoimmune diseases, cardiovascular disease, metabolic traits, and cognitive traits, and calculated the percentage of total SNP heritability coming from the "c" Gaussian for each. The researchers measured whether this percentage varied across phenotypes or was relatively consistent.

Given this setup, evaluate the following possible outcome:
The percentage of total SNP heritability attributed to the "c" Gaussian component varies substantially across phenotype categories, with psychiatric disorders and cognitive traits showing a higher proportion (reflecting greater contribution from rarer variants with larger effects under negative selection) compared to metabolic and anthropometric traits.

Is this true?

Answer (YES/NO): NO